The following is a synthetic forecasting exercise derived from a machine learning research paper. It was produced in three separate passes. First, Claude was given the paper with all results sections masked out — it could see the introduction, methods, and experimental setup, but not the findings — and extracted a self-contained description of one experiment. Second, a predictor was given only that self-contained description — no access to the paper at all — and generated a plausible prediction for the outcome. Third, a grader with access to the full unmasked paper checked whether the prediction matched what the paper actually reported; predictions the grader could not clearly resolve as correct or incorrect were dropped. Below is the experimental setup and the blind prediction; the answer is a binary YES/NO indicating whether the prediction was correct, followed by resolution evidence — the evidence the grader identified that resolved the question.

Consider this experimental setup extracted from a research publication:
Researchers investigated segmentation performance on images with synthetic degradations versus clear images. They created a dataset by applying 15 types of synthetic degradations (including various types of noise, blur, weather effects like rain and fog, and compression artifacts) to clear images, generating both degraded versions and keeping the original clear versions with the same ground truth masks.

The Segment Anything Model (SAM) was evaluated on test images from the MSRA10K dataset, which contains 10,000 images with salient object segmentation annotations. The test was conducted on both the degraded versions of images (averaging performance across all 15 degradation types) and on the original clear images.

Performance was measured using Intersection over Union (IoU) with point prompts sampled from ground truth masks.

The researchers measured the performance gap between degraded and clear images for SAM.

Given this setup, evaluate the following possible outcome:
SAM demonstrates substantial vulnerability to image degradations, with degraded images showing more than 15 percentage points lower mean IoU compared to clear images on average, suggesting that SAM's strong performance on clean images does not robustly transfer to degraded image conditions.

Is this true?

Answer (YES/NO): NO